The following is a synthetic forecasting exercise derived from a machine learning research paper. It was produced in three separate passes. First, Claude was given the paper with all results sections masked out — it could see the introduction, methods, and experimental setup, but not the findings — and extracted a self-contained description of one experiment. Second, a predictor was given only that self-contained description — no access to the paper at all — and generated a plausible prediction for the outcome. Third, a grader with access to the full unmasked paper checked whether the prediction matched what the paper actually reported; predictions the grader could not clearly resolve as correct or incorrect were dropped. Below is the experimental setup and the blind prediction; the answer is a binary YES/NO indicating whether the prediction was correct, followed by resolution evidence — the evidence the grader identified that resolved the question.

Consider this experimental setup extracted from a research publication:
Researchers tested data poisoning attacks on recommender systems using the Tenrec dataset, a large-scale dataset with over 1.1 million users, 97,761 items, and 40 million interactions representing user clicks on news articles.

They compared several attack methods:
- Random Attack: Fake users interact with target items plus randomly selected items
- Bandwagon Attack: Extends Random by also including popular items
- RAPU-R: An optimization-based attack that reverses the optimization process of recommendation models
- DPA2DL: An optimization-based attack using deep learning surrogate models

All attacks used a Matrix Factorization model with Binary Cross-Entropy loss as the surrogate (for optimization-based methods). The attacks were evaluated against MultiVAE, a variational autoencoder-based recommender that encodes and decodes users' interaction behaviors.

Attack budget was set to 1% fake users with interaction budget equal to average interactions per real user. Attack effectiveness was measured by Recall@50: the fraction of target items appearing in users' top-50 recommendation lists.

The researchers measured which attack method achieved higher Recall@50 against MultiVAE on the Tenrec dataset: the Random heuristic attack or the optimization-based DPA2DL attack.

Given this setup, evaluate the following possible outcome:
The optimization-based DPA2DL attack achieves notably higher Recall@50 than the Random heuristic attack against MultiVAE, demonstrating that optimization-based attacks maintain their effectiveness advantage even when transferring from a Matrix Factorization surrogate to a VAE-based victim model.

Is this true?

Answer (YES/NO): NO